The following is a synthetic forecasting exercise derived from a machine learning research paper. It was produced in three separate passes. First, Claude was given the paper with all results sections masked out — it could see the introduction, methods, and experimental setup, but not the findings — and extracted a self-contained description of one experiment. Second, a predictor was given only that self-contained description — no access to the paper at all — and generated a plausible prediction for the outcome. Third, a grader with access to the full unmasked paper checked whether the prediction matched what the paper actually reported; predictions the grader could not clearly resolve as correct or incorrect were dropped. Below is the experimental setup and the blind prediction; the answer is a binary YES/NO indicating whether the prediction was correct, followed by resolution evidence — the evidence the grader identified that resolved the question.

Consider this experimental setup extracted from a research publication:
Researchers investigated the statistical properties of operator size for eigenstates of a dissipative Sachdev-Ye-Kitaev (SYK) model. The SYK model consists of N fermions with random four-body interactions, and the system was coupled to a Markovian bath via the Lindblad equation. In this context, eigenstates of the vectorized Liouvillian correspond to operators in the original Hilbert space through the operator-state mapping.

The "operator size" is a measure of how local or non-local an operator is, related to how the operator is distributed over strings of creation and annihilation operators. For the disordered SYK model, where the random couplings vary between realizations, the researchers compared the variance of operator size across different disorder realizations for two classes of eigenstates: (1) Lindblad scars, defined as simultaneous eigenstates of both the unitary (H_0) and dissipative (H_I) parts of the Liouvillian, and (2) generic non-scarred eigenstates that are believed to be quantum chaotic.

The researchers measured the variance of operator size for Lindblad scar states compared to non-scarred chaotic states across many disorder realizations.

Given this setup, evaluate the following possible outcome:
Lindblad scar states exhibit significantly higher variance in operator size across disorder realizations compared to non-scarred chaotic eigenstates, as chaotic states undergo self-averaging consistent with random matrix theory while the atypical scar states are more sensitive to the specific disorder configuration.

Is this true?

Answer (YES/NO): NO